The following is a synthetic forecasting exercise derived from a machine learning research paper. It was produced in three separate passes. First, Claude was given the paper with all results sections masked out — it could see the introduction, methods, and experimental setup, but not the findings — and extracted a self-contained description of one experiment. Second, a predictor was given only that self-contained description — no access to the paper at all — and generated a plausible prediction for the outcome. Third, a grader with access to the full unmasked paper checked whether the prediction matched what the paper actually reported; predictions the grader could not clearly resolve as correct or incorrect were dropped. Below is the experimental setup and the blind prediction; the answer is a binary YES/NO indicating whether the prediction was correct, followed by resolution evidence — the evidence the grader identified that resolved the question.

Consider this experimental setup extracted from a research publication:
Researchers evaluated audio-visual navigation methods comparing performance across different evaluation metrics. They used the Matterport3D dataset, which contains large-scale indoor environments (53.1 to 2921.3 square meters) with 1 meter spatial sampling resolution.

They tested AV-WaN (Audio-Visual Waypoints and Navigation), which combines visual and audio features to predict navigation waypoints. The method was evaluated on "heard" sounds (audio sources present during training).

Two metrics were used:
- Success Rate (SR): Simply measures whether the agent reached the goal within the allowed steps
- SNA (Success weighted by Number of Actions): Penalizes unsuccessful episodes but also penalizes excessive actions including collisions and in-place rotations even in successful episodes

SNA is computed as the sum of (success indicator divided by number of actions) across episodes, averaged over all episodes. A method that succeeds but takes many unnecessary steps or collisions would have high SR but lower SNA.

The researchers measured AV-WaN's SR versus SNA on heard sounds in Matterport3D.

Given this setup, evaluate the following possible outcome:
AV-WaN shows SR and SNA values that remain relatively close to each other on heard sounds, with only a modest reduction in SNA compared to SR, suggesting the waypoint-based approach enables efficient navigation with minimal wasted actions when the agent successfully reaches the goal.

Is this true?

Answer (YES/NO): NO